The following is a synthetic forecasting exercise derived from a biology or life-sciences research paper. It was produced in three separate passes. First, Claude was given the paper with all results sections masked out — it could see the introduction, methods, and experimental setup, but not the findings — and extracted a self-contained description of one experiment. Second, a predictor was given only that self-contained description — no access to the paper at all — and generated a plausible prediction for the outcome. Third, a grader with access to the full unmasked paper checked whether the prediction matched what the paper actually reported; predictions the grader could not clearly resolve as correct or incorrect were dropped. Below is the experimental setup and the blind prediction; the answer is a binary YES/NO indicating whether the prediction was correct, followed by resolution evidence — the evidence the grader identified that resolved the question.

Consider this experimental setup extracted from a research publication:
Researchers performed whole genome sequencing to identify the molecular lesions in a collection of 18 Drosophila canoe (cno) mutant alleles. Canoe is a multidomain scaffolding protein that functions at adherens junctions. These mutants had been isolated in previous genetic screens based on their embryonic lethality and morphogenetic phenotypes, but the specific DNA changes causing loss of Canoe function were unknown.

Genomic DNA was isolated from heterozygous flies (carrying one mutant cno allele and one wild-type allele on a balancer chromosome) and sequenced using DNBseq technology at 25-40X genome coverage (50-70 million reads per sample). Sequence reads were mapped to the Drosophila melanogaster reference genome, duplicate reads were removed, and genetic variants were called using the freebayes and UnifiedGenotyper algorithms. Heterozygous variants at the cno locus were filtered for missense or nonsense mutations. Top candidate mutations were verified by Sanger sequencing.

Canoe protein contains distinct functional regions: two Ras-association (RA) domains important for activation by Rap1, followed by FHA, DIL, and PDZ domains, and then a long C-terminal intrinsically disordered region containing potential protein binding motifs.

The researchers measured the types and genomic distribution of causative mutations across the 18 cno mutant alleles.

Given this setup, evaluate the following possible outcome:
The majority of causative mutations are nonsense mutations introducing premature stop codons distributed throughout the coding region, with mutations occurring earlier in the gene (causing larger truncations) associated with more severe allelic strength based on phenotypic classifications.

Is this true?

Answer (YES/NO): NO